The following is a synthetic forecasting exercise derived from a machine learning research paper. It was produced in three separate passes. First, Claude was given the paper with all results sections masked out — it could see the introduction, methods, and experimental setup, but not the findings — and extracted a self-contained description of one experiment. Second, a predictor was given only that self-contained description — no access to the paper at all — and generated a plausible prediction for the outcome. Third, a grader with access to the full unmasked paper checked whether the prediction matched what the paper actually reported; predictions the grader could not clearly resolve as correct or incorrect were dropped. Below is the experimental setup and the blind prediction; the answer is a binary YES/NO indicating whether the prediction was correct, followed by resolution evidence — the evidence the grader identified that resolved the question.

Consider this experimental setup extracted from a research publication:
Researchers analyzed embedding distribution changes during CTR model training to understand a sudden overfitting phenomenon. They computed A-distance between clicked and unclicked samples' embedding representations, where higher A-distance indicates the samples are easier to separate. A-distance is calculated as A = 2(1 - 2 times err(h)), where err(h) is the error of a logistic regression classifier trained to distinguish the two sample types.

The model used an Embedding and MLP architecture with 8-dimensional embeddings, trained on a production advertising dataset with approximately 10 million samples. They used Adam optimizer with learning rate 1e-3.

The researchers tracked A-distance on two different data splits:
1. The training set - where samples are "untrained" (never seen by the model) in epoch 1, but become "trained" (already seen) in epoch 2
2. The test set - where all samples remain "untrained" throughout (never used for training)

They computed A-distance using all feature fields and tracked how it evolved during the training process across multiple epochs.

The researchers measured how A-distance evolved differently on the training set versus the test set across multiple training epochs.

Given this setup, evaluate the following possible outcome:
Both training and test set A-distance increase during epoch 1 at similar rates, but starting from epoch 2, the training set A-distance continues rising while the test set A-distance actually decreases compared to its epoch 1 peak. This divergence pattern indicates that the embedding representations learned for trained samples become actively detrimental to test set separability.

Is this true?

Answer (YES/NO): NO